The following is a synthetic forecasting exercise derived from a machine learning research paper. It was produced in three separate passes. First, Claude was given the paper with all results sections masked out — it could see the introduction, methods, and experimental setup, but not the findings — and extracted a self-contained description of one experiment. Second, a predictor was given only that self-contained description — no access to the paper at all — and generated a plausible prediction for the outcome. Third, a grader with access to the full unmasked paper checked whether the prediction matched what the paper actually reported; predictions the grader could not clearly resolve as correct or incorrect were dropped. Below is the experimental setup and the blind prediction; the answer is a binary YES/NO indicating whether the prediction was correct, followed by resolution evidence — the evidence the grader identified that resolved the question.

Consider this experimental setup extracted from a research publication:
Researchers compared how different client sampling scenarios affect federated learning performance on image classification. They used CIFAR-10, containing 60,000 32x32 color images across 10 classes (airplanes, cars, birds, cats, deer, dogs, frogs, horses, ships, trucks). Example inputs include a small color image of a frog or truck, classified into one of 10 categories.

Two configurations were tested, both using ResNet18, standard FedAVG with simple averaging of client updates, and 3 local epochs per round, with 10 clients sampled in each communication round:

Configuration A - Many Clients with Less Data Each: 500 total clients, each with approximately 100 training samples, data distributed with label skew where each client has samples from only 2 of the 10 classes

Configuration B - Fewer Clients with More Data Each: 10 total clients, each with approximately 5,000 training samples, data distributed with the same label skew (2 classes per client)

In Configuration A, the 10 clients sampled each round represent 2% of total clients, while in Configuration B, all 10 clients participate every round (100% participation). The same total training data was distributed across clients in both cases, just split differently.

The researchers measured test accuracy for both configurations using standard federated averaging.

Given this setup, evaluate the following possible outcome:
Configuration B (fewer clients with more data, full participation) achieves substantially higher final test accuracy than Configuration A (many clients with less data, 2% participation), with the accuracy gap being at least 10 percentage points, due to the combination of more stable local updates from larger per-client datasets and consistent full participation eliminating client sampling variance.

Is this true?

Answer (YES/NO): YES